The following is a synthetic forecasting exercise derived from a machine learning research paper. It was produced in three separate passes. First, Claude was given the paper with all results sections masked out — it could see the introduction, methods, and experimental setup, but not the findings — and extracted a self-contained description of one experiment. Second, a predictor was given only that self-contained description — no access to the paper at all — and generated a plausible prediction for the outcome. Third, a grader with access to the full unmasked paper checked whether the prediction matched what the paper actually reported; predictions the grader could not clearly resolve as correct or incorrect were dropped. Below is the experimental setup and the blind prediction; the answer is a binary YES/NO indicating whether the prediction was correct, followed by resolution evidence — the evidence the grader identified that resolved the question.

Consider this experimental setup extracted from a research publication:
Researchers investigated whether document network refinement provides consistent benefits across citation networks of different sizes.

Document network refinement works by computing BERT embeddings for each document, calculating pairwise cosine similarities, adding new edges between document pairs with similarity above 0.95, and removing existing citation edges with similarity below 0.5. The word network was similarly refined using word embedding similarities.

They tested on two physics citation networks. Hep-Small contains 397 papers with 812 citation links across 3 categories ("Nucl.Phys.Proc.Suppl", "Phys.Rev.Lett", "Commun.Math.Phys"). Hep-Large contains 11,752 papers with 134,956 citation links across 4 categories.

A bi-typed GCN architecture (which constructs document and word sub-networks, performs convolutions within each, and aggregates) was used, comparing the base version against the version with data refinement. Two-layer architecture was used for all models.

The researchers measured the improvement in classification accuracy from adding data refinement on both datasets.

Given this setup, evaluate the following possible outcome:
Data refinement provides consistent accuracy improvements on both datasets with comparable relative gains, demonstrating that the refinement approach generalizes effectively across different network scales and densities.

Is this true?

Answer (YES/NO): NO